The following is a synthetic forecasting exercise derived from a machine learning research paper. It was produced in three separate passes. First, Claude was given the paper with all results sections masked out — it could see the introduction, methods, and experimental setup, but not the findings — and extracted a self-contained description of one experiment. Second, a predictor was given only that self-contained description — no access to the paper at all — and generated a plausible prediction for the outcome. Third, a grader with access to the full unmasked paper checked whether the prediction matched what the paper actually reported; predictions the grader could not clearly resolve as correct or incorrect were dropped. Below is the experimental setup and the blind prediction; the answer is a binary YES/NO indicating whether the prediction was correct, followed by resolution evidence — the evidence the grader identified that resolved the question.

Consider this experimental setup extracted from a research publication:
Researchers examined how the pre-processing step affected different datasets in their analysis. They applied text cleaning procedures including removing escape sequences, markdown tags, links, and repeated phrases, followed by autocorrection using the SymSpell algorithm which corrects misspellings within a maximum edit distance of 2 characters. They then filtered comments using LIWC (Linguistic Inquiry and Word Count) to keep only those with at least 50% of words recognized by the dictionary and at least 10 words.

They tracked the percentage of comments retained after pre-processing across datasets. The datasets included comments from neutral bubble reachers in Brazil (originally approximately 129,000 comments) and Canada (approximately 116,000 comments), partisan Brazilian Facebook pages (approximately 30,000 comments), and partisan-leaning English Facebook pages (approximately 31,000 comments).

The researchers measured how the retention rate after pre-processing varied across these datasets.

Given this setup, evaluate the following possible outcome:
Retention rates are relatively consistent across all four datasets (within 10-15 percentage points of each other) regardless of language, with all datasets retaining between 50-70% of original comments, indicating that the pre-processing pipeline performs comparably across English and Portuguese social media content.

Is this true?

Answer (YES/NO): NO